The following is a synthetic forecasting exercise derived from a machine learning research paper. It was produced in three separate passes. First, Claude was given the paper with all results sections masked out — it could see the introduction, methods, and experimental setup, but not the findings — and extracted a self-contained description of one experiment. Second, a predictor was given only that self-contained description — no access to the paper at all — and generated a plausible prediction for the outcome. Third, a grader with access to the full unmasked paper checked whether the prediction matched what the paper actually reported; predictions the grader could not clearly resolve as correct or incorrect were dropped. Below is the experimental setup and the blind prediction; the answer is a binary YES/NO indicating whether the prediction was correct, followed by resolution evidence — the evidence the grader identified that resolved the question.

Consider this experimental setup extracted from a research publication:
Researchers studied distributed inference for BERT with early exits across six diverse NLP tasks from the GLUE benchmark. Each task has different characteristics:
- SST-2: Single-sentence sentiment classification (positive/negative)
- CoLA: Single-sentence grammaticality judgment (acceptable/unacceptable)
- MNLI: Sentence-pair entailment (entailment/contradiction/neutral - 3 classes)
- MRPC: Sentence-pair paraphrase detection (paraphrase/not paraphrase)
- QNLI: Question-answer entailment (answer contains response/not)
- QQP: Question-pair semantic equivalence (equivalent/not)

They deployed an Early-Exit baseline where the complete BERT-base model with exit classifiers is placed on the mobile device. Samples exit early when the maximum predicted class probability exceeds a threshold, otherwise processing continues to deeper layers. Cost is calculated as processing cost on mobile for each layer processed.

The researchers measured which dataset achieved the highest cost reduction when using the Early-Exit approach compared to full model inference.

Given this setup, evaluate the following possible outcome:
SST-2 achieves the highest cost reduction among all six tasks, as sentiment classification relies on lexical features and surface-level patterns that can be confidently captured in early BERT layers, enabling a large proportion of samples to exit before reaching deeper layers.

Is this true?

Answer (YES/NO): NO